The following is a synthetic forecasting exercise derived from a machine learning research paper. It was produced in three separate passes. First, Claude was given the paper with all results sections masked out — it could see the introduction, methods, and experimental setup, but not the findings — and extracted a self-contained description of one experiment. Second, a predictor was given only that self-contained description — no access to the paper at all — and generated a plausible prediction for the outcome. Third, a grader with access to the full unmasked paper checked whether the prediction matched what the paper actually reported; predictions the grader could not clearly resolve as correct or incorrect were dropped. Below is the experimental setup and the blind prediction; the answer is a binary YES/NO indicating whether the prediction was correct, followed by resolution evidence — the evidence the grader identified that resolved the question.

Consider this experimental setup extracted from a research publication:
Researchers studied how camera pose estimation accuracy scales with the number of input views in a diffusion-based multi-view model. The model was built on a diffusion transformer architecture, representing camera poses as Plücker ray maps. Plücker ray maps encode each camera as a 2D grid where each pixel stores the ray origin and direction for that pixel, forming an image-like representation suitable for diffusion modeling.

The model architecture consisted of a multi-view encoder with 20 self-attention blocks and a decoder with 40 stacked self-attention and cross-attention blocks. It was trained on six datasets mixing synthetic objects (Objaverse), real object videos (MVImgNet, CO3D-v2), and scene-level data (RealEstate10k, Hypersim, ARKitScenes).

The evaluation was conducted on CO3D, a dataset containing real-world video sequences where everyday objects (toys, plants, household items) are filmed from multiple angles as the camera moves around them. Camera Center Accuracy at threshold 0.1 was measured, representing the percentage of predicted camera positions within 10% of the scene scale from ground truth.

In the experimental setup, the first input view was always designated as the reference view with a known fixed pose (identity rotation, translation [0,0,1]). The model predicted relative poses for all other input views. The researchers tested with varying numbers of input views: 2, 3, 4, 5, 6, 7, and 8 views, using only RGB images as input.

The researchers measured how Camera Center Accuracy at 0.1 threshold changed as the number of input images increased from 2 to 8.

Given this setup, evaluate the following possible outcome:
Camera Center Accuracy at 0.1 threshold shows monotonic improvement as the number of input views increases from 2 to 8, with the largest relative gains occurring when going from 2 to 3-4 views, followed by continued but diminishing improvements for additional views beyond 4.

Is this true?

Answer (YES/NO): NO